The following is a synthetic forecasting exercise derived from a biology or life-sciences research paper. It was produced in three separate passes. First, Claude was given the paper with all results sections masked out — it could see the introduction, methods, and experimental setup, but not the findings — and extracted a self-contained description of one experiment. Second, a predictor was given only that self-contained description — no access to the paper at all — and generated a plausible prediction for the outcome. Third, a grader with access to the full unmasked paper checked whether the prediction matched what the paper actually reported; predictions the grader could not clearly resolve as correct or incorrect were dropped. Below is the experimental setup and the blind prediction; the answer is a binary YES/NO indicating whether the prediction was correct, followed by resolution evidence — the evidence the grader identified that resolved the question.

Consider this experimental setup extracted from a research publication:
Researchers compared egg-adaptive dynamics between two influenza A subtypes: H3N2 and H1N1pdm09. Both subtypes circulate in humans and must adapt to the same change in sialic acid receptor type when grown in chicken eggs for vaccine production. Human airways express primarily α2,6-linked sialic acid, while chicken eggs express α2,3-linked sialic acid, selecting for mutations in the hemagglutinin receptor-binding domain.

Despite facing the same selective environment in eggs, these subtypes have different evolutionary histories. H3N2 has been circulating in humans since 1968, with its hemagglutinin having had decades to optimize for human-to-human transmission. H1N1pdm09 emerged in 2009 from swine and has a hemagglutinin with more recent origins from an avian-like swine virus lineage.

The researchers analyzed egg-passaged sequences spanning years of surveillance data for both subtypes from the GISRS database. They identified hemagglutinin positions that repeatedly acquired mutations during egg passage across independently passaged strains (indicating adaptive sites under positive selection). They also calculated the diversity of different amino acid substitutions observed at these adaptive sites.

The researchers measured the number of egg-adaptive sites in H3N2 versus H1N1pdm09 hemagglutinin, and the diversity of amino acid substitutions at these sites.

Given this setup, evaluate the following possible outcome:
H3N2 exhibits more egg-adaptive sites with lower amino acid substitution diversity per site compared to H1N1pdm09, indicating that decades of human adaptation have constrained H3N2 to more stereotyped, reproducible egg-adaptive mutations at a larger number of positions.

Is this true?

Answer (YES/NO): NO